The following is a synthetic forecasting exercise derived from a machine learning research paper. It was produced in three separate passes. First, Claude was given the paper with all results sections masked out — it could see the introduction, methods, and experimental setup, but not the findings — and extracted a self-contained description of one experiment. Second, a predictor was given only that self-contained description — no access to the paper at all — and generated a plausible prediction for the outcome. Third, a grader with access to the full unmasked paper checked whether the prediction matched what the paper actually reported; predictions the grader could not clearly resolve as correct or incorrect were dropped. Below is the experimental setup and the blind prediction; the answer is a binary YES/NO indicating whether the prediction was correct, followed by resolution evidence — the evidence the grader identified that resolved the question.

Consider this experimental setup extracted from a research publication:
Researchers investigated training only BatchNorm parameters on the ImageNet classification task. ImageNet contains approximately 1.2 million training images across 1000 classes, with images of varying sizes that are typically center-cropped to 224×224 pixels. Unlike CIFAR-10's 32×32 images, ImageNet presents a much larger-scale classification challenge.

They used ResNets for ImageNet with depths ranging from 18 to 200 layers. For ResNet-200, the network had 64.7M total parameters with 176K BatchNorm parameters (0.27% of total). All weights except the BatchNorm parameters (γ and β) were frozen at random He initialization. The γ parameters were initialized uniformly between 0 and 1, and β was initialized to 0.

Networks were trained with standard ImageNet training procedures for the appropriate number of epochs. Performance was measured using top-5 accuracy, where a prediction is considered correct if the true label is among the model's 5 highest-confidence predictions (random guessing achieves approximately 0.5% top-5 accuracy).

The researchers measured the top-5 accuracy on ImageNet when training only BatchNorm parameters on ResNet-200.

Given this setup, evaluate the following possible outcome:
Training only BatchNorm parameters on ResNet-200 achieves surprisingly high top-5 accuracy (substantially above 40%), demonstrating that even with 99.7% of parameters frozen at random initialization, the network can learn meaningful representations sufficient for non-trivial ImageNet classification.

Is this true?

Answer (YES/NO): NO